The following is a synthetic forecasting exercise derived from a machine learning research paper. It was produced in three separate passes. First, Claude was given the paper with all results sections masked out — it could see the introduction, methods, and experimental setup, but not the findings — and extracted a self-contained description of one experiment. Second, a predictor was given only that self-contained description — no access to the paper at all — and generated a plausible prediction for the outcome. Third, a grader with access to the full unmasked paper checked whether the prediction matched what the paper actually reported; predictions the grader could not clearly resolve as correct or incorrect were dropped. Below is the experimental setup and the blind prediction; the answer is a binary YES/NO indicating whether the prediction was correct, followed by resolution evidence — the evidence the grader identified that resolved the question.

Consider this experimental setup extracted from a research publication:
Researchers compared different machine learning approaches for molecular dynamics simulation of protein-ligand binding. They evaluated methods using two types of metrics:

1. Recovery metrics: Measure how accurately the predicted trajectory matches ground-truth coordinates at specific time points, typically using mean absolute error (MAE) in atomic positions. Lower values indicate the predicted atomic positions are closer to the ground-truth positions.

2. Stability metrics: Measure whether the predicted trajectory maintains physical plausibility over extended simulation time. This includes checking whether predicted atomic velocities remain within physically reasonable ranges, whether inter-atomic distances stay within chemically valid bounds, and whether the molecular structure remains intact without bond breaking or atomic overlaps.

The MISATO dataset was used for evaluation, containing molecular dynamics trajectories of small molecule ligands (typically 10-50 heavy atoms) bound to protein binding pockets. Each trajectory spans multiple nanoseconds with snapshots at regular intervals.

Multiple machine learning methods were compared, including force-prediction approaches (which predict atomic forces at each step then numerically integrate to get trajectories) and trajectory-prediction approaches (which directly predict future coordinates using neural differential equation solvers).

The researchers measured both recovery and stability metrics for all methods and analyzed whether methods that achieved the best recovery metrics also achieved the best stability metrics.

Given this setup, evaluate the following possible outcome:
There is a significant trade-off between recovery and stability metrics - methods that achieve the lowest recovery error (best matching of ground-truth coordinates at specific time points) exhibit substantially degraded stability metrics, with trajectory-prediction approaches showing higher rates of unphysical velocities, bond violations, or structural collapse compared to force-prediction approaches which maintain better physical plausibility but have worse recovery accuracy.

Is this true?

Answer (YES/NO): NO